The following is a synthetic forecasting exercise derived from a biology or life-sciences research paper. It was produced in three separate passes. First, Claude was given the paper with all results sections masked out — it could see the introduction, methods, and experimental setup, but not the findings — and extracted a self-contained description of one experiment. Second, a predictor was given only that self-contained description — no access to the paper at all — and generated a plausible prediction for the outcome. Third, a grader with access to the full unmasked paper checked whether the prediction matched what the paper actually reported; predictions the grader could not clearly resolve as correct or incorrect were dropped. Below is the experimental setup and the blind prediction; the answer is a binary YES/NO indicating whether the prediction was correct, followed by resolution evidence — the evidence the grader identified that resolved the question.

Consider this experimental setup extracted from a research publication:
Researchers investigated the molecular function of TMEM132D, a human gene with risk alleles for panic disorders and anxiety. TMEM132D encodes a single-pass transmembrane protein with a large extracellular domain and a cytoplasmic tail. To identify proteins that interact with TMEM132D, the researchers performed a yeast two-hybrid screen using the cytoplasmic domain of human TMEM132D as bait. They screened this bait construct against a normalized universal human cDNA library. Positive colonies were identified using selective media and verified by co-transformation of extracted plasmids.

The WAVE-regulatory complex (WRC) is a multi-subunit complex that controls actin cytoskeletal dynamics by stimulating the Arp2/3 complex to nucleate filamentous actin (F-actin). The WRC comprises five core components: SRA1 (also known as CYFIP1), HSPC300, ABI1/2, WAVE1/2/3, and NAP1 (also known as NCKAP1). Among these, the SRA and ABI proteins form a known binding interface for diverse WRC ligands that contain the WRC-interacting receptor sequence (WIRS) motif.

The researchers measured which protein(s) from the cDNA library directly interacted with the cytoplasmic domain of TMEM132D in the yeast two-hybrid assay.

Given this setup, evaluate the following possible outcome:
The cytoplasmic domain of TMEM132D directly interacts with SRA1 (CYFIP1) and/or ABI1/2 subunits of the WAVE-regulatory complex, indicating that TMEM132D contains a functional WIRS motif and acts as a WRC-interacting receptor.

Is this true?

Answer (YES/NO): NO